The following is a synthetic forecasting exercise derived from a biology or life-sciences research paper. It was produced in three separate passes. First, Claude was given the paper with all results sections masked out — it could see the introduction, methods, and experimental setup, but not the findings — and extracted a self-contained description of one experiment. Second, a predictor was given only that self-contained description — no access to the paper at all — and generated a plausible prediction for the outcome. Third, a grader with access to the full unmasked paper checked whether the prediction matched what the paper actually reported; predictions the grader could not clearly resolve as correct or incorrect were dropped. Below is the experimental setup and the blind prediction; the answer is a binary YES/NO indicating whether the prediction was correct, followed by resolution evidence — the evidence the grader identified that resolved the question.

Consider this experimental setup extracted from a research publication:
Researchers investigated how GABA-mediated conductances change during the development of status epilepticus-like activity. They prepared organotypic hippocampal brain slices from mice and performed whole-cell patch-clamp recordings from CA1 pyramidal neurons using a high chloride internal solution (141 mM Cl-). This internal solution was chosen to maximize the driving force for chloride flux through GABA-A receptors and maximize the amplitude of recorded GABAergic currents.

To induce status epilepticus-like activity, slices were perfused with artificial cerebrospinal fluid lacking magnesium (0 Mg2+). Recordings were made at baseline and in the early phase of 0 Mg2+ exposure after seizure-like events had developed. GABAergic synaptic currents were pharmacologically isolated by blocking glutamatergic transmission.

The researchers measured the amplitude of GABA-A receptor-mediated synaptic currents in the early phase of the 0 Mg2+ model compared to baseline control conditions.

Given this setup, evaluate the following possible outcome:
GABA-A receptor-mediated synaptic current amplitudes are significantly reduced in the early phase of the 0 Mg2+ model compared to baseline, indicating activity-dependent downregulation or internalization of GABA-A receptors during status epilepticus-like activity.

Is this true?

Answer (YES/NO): YES